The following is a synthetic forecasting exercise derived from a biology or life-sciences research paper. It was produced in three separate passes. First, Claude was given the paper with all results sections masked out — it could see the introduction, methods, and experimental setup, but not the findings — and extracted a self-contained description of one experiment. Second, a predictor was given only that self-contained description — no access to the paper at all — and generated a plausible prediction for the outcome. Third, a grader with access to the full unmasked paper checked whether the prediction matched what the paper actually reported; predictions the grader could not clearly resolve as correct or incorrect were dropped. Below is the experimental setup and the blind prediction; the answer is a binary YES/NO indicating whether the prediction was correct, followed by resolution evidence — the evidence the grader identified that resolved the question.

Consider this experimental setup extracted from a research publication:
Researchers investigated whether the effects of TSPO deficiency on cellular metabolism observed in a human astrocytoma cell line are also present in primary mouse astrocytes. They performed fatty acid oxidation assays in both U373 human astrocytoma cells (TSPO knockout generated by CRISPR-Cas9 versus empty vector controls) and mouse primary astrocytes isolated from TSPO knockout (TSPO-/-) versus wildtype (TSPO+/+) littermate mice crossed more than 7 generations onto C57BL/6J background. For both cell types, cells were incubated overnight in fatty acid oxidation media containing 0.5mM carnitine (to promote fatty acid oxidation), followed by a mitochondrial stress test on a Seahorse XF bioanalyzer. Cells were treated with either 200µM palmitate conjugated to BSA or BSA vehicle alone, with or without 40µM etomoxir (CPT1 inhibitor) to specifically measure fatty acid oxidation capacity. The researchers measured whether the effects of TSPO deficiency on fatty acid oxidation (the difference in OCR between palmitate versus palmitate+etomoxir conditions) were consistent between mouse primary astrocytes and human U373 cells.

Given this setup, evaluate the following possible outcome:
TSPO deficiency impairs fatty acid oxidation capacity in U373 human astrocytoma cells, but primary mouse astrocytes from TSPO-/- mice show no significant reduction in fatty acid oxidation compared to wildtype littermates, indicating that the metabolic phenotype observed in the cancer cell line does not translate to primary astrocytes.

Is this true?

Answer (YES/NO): NO